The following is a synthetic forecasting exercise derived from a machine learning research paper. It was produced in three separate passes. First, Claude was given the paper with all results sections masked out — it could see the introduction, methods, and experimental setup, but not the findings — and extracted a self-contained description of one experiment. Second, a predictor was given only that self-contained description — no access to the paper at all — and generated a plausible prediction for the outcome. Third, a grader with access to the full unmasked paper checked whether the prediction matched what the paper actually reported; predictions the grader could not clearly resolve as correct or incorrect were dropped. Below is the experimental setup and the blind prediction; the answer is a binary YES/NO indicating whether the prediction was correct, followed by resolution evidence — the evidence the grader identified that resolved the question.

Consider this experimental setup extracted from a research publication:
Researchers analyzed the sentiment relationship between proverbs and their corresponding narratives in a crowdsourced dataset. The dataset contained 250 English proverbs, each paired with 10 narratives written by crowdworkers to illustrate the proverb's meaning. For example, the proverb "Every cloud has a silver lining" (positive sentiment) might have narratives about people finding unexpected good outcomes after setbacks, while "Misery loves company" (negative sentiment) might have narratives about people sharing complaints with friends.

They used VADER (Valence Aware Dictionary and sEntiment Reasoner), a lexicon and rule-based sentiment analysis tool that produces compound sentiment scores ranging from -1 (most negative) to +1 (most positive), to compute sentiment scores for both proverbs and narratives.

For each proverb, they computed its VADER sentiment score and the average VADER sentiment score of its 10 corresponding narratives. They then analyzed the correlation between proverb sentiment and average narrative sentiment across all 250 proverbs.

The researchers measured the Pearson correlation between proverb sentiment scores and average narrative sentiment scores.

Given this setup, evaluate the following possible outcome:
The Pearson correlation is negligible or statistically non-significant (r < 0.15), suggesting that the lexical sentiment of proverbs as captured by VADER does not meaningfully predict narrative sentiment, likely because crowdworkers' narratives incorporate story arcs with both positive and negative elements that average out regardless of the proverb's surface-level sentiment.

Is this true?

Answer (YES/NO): NO